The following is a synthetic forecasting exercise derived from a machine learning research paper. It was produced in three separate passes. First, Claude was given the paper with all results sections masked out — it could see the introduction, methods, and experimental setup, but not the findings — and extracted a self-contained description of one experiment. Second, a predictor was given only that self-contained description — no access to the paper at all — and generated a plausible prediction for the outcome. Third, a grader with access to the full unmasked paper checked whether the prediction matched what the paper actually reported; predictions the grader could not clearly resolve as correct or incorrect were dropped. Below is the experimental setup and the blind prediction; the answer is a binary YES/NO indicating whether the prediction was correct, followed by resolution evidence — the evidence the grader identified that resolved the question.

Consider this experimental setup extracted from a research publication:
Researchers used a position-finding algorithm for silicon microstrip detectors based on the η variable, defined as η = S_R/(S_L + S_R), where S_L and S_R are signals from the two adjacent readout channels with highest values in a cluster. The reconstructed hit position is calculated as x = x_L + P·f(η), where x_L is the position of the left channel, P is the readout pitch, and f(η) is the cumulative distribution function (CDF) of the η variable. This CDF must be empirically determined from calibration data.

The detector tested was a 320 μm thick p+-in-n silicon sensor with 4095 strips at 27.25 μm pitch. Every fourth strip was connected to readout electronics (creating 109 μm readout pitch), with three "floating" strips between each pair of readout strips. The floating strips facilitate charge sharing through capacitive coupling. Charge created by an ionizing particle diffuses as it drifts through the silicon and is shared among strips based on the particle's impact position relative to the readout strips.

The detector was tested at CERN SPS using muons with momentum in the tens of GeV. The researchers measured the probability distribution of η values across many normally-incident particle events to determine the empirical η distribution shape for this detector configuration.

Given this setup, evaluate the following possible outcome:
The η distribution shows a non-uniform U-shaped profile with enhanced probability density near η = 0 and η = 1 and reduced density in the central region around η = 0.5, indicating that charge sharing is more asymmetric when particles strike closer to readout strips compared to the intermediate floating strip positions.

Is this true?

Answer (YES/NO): NO